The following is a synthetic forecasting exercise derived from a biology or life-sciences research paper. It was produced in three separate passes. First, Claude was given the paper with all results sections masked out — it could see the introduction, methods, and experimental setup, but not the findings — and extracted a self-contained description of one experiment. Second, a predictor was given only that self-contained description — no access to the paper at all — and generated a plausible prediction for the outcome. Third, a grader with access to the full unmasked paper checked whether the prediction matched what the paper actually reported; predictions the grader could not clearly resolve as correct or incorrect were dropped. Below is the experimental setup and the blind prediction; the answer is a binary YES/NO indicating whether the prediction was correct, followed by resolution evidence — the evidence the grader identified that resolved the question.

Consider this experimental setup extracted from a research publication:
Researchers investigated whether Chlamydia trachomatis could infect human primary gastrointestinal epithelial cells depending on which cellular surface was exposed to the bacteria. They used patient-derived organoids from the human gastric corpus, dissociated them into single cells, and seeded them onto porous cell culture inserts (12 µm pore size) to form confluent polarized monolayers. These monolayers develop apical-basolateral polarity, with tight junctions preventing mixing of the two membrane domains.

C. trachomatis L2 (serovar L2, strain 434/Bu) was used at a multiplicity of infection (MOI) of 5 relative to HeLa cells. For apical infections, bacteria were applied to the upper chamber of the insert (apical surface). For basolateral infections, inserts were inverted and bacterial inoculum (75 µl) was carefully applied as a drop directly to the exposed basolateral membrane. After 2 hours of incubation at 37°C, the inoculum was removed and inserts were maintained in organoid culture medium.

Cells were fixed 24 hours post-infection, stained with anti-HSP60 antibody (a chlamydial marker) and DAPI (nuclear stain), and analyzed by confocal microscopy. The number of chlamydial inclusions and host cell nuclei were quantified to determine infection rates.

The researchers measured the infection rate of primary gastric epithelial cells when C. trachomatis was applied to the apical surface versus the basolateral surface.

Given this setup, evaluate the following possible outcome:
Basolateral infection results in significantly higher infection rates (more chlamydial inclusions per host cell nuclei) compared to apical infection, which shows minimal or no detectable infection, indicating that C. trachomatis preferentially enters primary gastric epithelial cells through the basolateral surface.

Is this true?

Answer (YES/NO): YES